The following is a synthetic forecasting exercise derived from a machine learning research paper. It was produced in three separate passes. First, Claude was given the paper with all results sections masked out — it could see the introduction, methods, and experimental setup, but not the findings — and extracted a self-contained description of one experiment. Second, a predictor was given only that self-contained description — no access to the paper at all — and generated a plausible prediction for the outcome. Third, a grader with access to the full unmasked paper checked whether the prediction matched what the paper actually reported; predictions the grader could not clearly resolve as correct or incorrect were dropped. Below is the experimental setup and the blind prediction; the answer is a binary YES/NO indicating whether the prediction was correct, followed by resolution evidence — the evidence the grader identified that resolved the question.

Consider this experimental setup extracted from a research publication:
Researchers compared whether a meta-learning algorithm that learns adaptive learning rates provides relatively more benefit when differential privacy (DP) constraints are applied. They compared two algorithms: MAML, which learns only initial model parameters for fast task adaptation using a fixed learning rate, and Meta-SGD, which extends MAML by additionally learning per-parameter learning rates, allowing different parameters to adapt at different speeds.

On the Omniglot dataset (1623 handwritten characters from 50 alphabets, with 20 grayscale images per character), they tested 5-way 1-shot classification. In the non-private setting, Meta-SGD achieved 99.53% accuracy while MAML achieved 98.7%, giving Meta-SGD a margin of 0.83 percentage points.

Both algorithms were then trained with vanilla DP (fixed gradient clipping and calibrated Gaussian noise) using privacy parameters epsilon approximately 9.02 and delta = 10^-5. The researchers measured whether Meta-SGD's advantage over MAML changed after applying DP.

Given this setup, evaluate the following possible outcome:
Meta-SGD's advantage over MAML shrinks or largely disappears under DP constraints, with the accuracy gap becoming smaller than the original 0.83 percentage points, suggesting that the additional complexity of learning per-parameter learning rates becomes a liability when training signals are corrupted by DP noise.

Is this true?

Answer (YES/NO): NO